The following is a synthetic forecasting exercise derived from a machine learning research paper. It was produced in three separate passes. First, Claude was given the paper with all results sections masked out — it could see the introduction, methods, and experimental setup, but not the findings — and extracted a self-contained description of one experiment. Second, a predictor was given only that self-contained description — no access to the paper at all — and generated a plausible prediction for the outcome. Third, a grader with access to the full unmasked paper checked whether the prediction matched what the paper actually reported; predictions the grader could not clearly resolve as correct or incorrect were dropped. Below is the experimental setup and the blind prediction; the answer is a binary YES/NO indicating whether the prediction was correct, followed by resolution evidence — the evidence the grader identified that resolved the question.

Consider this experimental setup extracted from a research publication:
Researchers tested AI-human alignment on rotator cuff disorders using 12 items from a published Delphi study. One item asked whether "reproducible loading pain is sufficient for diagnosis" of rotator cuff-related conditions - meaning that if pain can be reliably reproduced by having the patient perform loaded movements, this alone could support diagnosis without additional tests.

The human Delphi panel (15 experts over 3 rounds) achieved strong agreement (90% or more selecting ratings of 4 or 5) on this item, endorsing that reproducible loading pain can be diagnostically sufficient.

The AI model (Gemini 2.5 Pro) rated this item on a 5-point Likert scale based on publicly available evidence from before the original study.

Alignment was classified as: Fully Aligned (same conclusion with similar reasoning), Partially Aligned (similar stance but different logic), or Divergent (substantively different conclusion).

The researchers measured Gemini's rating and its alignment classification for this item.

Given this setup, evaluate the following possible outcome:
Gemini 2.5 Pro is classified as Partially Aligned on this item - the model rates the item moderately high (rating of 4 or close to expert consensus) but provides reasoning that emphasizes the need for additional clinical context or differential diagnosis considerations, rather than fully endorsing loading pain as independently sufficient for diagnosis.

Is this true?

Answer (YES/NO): NO